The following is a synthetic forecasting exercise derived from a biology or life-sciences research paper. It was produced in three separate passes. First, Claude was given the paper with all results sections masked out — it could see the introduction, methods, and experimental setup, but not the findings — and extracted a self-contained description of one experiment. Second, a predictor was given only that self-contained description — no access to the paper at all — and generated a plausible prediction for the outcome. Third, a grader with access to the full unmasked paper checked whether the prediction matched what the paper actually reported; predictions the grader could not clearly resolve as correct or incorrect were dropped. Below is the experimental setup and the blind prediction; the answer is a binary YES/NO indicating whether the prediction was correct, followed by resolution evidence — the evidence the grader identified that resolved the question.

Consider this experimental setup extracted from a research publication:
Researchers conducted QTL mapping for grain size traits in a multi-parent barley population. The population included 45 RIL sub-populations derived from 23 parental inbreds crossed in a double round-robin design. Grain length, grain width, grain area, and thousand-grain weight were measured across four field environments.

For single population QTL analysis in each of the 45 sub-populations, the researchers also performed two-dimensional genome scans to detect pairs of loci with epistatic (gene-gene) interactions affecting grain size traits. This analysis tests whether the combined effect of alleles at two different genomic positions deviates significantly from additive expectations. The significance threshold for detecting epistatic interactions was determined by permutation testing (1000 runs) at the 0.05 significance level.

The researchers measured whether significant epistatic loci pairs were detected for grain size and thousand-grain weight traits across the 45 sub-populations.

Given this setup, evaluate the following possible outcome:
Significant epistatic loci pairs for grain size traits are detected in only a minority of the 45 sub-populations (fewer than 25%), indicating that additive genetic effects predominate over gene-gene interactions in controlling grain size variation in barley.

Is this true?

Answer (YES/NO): NO